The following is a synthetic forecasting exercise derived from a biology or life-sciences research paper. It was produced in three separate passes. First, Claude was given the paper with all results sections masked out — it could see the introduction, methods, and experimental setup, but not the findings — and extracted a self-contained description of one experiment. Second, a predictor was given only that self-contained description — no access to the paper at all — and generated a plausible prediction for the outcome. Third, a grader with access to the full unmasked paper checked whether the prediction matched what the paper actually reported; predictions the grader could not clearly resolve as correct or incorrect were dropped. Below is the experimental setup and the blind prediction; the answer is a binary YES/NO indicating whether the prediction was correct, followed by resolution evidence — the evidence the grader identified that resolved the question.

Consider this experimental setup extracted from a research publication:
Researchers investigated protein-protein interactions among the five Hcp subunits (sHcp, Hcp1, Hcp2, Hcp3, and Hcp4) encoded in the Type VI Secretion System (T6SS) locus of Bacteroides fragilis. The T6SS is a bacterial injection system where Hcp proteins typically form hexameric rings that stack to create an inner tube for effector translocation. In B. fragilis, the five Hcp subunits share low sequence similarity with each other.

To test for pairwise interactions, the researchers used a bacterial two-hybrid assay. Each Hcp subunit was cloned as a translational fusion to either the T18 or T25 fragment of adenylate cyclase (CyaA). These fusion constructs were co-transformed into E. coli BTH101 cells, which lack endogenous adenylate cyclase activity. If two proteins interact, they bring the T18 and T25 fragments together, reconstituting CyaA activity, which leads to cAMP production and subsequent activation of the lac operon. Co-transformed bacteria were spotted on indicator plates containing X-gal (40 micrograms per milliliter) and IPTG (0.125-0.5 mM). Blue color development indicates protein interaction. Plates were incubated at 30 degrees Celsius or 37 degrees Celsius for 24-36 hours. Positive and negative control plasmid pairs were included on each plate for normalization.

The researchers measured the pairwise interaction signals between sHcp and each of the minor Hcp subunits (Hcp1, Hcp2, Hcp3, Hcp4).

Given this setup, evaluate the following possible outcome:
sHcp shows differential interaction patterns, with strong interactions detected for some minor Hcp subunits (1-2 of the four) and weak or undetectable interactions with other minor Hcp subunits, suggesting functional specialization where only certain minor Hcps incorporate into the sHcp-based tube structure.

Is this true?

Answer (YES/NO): YES